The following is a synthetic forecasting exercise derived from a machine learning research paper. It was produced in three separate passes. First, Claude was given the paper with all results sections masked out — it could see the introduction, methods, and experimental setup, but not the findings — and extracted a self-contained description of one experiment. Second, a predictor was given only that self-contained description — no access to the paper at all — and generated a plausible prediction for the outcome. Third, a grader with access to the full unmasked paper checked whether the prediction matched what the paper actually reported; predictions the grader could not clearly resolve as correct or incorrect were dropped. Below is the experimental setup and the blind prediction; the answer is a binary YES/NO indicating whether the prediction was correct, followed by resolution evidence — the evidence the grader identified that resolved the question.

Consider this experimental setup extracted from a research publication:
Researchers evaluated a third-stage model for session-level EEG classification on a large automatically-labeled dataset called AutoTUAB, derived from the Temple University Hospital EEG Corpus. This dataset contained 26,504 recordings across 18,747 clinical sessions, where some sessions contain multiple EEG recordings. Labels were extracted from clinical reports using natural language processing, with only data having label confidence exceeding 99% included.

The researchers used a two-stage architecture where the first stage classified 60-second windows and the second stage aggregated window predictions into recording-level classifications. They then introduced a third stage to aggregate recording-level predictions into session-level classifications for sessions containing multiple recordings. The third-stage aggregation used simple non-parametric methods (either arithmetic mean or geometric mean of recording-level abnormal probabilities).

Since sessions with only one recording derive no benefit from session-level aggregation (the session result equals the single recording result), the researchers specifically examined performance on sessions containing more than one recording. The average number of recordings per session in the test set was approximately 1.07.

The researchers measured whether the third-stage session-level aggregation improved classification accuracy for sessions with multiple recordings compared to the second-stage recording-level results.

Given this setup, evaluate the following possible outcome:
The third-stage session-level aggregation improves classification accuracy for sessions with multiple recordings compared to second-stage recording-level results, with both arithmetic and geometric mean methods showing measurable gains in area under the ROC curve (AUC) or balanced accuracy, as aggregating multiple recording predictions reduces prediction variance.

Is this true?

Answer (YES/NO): NO